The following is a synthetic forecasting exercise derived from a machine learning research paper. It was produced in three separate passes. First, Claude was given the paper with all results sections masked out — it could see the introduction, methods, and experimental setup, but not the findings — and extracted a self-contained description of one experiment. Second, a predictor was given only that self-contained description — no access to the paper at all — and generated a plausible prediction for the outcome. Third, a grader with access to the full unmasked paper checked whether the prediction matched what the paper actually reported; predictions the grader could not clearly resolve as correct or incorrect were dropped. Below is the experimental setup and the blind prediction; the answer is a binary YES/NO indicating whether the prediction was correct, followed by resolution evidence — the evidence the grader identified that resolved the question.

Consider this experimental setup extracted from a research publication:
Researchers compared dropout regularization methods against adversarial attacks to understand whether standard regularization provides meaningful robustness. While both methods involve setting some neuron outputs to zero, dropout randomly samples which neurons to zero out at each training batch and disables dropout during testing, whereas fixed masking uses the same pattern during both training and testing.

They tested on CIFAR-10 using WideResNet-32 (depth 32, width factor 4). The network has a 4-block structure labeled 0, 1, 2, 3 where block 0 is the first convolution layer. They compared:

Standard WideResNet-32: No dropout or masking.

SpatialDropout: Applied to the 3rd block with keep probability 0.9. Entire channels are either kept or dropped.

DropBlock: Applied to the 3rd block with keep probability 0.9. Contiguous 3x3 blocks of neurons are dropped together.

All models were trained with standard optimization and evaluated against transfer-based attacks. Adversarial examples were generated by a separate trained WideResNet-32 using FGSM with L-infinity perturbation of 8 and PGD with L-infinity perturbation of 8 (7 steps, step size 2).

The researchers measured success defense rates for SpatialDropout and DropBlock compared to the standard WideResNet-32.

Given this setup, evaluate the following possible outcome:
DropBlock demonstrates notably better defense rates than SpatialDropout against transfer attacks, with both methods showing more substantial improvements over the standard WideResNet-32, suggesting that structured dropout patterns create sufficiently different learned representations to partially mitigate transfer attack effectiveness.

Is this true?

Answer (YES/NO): NO